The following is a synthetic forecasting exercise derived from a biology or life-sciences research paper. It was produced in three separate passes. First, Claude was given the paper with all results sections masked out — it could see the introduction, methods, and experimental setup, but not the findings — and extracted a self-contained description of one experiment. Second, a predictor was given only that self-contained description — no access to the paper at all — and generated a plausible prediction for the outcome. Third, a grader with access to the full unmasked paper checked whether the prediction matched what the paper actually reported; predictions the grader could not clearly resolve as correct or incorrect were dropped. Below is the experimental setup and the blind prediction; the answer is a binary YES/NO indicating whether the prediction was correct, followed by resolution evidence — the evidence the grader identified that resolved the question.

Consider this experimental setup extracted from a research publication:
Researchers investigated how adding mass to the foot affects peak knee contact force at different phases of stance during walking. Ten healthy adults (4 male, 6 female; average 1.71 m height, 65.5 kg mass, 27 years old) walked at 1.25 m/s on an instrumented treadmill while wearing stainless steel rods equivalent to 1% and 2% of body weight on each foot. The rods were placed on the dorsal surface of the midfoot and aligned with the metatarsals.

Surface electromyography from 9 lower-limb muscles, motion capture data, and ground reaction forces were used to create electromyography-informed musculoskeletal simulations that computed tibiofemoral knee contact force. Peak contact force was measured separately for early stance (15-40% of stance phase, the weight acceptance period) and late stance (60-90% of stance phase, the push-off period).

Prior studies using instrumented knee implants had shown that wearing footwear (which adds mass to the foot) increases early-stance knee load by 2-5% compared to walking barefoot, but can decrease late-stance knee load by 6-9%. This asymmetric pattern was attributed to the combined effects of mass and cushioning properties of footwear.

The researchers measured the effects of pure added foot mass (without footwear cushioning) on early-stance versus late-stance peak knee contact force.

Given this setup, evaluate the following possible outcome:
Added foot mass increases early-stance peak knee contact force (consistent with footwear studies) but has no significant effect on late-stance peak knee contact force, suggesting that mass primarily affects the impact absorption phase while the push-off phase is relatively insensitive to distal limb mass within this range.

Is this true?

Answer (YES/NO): NO